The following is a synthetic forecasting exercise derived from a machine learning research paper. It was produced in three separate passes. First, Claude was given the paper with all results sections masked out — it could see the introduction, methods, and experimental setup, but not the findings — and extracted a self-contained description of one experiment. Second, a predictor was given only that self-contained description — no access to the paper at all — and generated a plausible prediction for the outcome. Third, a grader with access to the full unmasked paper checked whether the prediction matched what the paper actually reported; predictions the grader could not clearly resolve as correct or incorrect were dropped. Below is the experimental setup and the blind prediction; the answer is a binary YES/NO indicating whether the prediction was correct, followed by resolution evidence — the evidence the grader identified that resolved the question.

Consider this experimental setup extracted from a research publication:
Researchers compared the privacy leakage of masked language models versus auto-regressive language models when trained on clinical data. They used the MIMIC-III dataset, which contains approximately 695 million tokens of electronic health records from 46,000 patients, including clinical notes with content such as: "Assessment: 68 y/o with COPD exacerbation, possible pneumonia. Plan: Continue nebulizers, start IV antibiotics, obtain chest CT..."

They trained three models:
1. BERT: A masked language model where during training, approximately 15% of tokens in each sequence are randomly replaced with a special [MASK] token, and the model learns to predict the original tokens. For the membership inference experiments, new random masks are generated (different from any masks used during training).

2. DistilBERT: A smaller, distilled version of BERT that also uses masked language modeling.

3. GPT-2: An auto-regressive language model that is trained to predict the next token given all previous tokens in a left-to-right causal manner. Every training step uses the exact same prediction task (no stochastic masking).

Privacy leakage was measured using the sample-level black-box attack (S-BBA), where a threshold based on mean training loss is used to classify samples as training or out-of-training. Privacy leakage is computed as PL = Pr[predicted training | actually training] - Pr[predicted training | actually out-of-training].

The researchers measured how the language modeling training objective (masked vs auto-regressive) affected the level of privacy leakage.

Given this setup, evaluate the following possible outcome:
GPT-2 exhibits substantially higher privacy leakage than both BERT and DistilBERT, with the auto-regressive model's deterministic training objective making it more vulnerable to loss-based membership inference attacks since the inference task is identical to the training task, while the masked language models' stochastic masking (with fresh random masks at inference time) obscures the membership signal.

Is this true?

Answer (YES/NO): YES